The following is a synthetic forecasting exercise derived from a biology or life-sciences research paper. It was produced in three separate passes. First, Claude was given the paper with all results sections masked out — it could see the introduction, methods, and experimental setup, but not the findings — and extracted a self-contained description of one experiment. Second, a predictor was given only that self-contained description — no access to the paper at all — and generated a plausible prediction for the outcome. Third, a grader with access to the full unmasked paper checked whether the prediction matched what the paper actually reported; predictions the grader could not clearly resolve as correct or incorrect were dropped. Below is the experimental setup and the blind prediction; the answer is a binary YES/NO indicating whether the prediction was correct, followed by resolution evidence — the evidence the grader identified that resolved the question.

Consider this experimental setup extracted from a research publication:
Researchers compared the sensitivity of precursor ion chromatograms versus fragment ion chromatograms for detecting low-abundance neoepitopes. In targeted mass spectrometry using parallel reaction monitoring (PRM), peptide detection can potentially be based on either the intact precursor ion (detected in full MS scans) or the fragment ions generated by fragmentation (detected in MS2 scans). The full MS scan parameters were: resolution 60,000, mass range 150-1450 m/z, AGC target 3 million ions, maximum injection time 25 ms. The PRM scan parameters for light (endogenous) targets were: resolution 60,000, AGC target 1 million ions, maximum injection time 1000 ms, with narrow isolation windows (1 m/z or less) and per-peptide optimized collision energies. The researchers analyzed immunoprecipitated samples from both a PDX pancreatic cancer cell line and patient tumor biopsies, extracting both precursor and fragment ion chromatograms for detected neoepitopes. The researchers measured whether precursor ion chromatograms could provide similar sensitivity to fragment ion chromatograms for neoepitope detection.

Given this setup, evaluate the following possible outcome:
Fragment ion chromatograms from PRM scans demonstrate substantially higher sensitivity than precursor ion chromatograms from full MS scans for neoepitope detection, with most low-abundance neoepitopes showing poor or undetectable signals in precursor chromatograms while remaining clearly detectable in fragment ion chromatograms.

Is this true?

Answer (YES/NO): YES